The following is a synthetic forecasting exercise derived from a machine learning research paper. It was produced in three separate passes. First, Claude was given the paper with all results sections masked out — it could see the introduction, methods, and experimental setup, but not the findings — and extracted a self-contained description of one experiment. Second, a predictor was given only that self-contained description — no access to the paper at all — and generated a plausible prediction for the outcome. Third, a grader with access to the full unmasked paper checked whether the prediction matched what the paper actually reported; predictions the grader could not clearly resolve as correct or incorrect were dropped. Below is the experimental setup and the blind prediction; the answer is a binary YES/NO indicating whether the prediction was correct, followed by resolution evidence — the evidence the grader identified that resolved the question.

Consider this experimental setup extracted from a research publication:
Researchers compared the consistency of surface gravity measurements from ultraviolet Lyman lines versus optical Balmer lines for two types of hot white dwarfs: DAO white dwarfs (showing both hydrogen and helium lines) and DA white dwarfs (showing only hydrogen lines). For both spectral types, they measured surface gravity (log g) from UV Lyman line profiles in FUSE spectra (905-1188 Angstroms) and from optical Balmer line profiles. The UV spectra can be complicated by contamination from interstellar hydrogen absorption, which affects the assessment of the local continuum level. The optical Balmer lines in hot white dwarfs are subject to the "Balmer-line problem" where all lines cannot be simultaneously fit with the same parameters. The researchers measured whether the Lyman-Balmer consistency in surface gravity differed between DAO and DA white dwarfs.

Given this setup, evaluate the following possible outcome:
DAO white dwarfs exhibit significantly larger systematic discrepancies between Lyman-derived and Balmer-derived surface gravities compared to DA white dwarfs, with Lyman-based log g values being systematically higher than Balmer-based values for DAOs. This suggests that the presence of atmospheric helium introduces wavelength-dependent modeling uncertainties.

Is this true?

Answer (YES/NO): NO